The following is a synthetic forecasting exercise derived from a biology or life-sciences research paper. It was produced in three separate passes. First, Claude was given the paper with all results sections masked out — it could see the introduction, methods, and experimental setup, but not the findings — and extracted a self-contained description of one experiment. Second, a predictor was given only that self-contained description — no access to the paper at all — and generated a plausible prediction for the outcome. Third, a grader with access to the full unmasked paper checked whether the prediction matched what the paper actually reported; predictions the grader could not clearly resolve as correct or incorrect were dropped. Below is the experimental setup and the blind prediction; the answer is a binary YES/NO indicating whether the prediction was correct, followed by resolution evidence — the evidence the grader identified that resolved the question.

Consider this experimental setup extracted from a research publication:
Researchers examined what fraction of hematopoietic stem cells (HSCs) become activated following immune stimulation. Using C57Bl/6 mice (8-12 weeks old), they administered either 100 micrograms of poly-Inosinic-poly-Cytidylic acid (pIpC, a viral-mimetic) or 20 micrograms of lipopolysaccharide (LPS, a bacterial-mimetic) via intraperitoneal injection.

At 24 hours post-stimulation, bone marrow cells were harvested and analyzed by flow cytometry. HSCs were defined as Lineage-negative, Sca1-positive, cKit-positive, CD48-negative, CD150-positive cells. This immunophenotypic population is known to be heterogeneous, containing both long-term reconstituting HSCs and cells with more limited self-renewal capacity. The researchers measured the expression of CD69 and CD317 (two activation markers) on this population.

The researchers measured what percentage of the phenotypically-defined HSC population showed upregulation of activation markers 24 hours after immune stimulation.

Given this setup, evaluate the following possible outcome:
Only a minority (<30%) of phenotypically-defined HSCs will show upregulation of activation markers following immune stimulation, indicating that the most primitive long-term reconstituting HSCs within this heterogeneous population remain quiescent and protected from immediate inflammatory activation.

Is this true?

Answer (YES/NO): NO